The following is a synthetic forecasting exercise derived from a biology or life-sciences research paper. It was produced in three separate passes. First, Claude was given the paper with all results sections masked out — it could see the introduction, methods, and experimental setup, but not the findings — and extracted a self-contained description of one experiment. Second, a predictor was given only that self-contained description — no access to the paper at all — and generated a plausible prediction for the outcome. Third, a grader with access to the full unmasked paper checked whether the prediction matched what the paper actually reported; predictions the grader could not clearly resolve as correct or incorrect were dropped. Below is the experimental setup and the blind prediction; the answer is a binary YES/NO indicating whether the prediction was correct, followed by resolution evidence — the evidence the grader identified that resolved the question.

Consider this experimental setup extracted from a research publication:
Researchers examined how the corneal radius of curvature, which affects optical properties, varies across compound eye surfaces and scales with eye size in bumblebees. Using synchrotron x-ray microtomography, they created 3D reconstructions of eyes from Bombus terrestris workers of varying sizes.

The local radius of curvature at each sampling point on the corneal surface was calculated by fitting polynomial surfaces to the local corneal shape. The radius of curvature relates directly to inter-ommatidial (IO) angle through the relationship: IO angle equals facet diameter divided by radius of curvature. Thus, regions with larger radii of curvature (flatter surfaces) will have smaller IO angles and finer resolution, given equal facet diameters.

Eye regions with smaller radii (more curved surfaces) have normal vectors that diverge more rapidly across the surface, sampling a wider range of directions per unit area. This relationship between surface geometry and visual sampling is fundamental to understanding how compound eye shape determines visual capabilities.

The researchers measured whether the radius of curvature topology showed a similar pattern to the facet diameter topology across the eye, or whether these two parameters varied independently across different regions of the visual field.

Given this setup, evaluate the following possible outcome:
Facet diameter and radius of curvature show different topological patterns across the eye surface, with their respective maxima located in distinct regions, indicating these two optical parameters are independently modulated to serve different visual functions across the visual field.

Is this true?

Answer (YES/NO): YES